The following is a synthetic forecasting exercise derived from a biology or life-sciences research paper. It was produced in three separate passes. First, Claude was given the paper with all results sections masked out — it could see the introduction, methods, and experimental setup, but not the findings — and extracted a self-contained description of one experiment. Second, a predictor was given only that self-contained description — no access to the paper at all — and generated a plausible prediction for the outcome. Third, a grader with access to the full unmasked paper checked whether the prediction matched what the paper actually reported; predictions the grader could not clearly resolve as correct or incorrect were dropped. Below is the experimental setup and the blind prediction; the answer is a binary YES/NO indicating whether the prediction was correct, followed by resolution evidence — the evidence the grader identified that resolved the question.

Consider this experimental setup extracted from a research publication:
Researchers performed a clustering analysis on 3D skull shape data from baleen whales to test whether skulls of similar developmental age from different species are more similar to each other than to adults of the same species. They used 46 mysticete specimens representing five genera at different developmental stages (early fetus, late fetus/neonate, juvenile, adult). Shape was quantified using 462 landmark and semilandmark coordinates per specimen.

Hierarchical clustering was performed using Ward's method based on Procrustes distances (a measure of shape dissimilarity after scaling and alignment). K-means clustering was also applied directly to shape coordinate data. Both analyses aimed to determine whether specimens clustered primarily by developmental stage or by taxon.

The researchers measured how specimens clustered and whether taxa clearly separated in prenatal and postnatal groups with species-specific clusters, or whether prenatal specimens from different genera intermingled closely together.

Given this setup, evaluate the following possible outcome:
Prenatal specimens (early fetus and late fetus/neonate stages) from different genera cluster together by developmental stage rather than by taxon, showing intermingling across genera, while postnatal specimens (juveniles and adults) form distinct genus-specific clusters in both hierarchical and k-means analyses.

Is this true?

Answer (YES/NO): NO